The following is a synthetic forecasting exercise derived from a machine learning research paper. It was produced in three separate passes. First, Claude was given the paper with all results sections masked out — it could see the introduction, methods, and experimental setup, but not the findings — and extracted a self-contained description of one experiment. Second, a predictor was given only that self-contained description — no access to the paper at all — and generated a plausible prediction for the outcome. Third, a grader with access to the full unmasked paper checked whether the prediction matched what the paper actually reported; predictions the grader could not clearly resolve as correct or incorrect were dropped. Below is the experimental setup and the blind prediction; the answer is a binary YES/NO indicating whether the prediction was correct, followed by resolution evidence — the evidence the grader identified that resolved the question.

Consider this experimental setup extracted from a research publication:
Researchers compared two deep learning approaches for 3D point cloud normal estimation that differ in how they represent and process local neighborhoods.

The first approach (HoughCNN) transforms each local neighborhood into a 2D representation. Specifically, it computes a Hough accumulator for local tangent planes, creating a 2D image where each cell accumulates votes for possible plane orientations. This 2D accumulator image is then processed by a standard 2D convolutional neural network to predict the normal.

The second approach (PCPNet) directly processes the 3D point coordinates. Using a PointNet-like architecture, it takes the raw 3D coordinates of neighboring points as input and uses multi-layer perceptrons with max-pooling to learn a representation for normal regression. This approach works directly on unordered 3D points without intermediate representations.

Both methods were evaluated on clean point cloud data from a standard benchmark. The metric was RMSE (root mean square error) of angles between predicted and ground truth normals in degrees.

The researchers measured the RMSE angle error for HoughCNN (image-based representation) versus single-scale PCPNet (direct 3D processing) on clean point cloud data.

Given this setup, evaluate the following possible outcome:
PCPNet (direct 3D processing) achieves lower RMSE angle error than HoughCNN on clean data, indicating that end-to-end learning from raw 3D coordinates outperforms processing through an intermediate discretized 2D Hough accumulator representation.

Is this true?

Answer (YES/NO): YES